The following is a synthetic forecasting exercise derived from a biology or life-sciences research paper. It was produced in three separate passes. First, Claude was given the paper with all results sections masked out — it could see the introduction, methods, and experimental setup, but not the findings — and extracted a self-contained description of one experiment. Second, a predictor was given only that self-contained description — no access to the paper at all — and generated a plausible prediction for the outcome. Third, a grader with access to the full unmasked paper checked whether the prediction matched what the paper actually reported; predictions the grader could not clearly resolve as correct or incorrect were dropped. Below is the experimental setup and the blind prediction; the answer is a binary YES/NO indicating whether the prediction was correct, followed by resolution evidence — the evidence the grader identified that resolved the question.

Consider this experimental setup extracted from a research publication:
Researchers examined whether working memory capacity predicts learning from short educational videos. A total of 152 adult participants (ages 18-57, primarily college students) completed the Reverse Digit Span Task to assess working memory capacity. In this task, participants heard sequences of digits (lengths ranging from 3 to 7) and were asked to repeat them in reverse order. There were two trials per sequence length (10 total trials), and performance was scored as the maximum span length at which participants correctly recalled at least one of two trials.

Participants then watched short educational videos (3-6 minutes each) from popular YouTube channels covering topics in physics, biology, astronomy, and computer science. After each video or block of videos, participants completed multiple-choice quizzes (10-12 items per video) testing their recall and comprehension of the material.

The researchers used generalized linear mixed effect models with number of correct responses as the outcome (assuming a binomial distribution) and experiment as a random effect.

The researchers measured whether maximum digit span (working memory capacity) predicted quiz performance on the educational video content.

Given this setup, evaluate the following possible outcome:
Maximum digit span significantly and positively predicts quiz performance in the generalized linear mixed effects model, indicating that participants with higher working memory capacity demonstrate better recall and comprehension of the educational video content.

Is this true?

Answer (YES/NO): YES